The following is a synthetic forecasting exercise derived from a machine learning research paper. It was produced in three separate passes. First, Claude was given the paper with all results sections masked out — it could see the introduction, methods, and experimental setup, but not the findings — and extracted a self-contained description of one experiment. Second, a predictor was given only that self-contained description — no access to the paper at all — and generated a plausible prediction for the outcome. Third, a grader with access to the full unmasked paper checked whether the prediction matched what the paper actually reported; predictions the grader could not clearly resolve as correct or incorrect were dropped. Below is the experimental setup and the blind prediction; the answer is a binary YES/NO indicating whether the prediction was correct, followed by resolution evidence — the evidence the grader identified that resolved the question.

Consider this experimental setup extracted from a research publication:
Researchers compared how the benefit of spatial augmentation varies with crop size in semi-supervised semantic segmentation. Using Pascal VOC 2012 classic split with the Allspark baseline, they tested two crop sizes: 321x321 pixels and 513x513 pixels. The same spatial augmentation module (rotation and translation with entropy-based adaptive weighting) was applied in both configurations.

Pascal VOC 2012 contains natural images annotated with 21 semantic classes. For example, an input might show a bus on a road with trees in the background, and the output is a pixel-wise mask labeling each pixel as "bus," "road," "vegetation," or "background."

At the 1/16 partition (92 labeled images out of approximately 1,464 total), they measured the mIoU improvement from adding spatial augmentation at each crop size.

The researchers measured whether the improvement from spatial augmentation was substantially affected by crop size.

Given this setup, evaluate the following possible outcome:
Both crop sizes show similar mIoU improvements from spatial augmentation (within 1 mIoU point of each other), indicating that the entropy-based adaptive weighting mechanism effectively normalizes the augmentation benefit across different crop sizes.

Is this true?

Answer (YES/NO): NO